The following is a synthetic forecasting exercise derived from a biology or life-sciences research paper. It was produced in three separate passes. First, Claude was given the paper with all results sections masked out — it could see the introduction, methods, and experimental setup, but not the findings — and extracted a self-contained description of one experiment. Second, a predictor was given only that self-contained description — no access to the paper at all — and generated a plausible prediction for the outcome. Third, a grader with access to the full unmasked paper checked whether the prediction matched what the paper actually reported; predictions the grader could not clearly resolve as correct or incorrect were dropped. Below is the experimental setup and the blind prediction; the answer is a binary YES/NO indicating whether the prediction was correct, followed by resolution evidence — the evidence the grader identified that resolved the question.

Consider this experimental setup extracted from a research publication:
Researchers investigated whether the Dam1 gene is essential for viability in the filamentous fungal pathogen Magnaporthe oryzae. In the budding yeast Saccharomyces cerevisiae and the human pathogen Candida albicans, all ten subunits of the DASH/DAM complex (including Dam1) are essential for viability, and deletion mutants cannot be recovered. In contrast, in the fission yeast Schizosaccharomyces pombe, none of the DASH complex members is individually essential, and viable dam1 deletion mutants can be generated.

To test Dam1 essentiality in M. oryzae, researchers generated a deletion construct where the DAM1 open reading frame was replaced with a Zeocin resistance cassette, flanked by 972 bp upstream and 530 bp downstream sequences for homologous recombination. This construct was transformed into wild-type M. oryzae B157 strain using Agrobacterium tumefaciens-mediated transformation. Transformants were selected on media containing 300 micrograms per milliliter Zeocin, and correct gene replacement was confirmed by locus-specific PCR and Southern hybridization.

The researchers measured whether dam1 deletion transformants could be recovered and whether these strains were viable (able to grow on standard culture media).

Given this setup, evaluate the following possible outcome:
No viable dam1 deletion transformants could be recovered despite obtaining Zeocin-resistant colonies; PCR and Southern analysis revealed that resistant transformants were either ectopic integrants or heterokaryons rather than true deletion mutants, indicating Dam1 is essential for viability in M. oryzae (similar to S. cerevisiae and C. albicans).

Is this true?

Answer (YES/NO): NO